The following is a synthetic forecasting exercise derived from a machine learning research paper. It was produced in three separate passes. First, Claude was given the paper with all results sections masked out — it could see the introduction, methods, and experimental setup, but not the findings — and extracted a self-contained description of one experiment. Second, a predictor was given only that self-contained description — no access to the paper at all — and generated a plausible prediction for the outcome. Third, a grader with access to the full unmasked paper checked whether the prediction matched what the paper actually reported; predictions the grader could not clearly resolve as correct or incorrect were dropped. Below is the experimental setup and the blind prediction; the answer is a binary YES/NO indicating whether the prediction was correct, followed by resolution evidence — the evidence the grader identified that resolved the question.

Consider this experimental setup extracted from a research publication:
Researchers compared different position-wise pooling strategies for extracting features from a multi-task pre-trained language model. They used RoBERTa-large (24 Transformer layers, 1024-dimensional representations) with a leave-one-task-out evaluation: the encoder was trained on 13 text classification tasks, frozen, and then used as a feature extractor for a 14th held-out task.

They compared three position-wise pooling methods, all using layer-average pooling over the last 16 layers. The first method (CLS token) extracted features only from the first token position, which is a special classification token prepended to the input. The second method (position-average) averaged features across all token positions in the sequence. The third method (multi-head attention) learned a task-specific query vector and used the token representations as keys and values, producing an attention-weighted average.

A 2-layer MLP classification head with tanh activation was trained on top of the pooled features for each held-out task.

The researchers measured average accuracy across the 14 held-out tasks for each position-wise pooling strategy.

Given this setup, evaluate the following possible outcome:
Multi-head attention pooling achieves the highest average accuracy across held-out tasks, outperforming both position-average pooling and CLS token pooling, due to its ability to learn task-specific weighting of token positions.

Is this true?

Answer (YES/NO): YES